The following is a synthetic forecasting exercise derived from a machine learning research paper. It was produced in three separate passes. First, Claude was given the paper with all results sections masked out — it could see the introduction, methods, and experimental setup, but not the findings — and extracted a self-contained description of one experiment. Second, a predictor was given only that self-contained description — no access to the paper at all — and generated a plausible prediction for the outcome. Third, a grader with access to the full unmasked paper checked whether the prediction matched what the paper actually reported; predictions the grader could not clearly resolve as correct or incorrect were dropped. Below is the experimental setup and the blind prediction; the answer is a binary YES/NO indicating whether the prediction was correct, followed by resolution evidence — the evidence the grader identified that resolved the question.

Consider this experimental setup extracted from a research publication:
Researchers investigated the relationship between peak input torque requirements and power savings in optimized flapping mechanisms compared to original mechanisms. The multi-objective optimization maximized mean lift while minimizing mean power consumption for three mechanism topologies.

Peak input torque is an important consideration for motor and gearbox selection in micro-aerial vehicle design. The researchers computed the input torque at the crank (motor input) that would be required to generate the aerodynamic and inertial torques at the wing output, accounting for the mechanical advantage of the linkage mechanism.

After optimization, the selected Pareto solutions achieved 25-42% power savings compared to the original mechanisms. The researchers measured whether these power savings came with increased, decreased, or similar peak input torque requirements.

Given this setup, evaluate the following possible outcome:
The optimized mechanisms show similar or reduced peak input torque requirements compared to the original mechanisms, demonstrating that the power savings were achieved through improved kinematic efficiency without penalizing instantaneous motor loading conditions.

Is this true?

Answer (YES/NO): NO